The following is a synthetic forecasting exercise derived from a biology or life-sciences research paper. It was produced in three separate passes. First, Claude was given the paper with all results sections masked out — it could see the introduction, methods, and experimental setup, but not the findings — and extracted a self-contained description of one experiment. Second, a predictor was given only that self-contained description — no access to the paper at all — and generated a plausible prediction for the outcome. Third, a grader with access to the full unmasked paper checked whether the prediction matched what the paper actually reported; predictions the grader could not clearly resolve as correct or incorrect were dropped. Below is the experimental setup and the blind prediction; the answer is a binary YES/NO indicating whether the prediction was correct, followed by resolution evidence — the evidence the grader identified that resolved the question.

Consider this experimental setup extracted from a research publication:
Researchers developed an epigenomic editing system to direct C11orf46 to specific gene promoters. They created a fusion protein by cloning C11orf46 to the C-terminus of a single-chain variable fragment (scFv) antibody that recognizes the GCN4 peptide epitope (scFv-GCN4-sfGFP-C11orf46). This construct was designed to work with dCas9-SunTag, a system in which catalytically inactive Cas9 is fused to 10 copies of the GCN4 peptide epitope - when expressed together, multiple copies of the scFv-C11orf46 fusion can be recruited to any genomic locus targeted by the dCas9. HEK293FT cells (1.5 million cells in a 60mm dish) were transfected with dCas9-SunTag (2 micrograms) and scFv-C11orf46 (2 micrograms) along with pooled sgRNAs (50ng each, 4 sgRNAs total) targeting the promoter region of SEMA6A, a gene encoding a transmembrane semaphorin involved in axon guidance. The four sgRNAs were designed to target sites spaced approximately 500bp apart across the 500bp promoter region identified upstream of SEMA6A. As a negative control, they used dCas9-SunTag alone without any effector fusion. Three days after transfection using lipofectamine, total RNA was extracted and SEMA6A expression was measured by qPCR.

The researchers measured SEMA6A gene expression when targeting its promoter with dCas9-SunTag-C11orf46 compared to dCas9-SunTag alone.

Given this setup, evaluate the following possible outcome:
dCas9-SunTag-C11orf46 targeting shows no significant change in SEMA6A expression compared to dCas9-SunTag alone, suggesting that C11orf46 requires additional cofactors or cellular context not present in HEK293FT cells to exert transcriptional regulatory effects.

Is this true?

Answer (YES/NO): NO